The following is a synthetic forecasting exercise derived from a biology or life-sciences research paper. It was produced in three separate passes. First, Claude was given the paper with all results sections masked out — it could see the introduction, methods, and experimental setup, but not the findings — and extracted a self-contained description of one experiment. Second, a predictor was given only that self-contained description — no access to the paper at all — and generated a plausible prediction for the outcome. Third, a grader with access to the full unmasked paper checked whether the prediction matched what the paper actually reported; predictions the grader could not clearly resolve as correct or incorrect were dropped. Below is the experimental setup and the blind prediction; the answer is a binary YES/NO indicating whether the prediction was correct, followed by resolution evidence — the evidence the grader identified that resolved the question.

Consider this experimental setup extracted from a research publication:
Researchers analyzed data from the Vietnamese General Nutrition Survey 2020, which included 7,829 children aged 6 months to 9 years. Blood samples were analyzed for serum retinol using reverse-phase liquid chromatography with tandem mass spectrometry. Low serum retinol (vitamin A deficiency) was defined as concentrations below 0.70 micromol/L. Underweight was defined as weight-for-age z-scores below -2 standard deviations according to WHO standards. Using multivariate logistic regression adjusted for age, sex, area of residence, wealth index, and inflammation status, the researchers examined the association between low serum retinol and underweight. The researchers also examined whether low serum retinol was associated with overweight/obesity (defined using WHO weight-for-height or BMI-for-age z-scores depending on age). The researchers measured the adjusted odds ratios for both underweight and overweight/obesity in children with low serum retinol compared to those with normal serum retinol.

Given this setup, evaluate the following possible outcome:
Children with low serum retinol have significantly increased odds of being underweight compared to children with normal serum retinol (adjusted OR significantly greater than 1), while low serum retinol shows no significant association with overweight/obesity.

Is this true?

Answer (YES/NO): NO